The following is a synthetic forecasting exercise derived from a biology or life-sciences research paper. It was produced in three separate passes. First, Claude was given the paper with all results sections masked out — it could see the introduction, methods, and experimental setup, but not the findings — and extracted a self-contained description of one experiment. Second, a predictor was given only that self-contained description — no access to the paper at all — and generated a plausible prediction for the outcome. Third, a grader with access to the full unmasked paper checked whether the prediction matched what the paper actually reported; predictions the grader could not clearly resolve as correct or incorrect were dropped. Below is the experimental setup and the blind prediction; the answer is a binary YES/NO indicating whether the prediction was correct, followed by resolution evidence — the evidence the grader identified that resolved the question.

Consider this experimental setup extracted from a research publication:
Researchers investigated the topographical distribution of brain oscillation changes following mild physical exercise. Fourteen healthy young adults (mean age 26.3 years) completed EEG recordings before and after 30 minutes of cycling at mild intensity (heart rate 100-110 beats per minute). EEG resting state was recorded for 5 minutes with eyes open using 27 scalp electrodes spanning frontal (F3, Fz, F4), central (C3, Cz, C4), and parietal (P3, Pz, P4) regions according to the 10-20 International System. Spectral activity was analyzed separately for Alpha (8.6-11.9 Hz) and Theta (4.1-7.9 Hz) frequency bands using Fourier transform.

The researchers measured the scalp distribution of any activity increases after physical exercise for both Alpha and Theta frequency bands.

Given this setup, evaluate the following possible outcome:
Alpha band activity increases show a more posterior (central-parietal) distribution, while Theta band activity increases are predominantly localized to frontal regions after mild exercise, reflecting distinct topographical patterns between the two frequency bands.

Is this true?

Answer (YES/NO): NO